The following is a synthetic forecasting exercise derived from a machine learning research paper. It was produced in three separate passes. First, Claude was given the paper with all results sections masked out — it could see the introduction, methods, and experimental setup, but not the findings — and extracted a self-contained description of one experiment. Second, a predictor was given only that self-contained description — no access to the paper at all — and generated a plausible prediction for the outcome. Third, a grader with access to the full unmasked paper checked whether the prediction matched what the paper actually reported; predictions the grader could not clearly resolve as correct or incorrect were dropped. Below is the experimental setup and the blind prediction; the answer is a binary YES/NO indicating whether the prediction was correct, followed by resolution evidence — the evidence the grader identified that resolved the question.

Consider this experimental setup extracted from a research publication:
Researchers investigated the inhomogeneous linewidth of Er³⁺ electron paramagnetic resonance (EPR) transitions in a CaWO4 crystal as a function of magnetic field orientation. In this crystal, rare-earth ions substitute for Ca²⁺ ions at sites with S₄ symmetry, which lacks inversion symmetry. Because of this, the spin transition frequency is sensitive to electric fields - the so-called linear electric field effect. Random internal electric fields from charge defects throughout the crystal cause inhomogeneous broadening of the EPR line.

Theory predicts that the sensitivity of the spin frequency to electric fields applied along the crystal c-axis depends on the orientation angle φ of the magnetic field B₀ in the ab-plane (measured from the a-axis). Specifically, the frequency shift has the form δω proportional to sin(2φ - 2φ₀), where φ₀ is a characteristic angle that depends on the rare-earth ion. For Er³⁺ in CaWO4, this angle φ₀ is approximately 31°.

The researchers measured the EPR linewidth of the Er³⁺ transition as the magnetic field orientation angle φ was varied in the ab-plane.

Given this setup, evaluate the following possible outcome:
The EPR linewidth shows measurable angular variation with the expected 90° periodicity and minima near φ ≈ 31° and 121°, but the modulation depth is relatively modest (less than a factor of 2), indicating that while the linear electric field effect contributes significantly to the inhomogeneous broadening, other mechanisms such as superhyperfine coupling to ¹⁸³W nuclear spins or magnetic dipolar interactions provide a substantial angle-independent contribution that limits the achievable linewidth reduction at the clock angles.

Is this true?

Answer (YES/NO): NO